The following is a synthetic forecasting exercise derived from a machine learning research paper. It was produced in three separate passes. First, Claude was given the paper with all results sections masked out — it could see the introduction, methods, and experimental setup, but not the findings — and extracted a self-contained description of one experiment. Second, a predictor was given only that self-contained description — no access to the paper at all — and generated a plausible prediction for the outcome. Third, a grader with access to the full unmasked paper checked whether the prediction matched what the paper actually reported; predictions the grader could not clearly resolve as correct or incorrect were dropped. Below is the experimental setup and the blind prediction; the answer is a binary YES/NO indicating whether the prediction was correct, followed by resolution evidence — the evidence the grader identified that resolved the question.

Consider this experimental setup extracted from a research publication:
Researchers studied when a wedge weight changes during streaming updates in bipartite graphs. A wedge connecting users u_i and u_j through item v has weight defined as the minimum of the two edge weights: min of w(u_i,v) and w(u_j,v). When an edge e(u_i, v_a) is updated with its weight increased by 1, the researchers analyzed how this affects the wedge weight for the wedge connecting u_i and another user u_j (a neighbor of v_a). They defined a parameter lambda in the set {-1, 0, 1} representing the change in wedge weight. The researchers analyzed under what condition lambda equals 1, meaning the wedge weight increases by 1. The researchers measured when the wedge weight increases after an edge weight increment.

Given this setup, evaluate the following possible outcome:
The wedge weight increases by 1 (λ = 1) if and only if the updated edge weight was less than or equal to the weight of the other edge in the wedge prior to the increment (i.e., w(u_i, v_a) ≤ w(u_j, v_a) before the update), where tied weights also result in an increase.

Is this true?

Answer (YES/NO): NO